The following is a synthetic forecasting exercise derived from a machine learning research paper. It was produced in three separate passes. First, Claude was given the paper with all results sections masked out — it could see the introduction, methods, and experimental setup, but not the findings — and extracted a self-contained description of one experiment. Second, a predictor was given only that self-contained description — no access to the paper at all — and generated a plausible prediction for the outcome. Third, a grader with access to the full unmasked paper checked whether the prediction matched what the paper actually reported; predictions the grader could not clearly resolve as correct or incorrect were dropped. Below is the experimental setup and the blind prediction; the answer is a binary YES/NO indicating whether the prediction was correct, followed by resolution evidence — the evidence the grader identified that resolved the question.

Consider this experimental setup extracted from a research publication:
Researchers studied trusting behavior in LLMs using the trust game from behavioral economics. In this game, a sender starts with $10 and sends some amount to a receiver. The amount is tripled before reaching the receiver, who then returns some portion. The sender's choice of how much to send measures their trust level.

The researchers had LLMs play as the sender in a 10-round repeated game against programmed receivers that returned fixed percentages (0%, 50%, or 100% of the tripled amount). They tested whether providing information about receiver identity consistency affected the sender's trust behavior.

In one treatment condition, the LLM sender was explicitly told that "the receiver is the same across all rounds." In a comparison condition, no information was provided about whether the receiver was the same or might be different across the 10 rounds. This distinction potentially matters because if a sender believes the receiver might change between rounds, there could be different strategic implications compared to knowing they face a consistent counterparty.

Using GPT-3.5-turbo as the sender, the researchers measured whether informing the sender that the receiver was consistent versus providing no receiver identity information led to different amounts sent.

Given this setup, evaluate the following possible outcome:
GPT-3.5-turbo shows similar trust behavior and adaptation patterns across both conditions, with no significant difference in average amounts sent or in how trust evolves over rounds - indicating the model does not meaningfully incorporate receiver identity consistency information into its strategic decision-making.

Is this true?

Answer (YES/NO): YES